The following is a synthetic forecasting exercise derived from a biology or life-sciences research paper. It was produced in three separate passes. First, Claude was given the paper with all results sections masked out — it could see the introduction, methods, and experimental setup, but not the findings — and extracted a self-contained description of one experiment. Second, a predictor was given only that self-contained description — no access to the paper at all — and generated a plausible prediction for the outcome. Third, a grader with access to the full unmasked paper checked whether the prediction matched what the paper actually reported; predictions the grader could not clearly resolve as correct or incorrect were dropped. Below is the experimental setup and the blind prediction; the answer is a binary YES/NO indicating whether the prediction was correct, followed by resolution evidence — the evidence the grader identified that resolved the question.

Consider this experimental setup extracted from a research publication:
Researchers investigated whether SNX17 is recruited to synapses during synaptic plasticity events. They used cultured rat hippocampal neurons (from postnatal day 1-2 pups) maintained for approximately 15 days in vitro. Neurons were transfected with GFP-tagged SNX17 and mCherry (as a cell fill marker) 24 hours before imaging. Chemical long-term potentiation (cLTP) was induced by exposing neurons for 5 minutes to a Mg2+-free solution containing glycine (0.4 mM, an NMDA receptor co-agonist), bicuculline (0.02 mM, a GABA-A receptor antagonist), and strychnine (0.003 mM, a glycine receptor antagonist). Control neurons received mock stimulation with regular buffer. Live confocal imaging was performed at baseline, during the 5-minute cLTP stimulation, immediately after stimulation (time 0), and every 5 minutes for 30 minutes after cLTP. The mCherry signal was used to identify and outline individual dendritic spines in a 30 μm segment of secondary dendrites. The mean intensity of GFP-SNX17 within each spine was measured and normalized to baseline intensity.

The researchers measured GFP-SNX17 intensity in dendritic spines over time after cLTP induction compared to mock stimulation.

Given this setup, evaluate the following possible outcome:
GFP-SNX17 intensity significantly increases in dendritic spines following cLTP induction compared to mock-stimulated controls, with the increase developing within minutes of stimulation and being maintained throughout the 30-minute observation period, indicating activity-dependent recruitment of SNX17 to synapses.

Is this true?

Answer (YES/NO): YES